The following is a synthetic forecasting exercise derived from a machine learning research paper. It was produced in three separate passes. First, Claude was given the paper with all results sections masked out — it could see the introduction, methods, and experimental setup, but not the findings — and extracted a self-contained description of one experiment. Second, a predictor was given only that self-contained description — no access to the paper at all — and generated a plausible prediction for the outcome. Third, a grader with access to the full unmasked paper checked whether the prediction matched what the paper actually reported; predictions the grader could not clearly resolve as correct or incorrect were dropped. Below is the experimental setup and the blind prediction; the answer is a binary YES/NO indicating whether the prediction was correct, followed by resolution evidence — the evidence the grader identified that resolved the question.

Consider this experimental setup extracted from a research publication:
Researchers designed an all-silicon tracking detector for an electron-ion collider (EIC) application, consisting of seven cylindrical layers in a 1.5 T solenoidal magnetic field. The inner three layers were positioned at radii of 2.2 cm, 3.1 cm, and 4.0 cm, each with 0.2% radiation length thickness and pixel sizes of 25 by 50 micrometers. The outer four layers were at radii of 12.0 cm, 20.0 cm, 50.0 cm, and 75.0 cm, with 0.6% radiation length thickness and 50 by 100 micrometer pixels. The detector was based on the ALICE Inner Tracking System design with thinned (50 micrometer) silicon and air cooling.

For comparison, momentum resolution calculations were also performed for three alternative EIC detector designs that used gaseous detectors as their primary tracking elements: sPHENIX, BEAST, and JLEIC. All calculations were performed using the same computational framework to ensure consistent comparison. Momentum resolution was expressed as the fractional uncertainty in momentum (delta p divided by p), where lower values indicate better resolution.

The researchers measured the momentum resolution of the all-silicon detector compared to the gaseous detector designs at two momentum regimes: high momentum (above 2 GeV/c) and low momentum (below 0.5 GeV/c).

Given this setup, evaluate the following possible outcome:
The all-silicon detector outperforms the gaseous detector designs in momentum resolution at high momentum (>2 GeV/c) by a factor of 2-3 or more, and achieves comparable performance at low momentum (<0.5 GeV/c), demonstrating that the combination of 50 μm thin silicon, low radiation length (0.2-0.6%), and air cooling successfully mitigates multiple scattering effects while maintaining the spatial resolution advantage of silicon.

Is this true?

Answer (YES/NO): NO